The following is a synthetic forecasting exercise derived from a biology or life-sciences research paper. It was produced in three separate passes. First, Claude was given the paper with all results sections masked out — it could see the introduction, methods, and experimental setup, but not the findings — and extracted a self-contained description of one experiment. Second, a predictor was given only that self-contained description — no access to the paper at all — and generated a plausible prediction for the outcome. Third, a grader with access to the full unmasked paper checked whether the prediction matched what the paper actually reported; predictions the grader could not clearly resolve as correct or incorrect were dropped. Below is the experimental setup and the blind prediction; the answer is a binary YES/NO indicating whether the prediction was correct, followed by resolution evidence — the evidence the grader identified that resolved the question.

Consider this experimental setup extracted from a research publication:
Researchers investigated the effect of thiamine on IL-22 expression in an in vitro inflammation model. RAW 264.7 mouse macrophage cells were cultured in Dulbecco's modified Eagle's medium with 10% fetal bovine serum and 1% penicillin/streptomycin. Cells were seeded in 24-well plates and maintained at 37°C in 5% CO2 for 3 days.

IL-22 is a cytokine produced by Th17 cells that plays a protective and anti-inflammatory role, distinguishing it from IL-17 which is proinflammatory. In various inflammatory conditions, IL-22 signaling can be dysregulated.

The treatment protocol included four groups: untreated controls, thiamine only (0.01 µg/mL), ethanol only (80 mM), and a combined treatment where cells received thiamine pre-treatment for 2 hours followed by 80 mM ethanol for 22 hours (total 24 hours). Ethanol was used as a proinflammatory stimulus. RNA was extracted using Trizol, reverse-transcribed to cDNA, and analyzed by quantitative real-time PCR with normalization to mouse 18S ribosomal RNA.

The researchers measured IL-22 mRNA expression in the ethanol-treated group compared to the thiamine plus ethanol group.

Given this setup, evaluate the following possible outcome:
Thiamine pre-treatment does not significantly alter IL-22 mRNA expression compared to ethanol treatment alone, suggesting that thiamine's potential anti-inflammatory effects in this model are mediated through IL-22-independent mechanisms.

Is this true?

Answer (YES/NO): NO